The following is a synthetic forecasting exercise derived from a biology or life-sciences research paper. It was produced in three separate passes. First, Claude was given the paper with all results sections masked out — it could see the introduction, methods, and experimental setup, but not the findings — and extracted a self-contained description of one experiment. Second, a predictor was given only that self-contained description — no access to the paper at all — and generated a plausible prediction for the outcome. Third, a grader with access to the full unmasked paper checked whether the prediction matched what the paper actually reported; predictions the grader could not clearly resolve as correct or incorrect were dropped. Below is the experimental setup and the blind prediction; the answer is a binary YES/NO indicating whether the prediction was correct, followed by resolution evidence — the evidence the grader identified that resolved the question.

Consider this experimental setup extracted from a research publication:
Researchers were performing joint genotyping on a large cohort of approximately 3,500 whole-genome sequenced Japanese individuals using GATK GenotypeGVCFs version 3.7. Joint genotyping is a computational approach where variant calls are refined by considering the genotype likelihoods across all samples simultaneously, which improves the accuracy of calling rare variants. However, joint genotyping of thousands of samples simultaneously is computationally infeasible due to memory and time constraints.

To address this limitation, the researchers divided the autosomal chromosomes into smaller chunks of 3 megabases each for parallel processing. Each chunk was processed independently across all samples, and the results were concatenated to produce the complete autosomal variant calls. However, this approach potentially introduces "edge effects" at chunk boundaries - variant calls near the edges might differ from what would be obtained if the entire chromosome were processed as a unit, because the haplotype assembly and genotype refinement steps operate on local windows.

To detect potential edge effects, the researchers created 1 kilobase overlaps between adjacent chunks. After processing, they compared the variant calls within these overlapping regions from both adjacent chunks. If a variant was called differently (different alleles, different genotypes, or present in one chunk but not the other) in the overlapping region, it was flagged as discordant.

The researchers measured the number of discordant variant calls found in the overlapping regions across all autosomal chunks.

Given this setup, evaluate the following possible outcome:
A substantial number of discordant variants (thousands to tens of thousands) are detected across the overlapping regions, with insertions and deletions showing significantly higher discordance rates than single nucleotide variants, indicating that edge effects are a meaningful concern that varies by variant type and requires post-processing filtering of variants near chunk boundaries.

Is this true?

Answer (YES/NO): NO